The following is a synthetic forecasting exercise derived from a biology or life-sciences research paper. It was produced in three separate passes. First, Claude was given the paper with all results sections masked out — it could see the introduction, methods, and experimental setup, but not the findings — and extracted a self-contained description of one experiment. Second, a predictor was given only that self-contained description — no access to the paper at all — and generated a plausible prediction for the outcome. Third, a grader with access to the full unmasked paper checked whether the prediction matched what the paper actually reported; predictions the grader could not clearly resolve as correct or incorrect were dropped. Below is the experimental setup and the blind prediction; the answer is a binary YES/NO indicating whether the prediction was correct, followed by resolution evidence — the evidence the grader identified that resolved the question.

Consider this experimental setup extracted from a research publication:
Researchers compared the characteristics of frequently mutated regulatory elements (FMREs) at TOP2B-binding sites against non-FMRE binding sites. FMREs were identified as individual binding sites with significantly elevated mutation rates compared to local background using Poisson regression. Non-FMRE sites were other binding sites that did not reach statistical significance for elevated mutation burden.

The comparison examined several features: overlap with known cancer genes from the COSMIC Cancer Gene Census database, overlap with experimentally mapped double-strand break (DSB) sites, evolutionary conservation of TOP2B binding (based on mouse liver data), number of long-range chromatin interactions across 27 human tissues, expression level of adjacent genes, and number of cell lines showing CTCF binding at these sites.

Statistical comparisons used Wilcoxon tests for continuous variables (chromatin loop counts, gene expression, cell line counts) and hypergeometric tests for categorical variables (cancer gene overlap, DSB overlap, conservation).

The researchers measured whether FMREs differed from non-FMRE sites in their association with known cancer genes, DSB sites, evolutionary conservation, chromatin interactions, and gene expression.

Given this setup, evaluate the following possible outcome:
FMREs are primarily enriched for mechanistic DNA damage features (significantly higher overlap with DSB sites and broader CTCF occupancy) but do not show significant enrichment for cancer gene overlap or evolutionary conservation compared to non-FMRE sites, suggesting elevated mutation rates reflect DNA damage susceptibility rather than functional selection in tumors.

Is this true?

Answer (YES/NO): NO